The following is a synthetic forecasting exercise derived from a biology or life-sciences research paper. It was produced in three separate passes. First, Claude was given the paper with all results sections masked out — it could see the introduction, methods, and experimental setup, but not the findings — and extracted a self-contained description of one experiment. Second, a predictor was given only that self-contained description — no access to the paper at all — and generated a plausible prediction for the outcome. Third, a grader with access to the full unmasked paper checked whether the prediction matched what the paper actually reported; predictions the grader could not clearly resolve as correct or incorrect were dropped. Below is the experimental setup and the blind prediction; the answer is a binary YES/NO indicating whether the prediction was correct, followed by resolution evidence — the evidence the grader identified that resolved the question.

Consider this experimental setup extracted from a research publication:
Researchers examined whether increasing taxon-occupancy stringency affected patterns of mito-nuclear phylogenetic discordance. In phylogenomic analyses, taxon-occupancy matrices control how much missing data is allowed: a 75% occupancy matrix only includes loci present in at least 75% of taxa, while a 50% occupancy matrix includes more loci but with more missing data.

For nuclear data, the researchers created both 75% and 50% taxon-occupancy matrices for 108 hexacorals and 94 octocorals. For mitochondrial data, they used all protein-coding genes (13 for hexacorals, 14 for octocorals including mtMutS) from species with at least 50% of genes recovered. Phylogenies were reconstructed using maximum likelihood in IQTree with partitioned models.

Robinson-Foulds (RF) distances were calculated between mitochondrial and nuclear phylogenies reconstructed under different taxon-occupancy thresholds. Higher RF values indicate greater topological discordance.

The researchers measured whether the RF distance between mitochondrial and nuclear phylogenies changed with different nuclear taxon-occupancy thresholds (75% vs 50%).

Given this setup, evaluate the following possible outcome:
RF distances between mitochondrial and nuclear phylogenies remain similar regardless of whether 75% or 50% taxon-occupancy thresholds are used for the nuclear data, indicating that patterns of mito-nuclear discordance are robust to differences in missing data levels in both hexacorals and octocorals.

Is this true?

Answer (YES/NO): YES